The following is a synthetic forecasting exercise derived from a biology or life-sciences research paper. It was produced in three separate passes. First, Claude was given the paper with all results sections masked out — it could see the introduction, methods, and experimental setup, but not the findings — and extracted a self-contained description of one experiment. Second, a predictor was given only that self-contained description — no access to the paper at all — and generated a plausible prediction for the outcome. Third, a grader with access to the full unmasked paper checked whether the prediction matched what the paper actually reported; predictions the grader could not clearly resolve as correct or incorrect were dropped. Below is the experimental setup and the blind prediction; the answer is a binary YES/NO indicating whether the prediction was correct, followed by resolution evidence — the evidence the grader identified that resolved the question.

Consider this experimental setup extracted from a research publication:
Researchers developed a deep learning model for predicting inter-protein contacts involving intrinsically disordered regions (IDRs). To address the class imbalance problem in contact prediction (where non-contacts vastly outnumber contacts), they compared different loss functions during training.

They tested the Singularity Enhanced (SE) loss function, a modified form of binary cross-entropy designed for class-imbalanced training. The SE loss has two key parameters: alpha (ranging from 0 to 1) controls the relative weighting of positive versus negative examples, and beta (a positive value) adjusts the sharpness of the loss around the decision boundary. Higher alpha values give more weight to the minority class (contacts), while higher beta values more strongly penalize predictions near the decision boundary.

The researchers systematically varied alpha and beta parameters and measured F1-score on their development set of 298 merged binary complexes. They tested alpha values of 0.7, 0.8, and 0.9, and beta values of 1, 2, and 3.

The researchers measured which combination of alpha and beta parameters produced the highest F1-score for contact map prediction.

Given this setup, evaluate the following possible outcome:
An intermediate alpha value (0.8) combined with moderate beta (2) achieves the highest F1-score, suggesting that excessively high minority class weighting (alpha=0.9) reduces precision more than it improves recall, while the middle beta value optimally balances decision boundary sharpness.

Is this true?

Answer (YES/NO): NO